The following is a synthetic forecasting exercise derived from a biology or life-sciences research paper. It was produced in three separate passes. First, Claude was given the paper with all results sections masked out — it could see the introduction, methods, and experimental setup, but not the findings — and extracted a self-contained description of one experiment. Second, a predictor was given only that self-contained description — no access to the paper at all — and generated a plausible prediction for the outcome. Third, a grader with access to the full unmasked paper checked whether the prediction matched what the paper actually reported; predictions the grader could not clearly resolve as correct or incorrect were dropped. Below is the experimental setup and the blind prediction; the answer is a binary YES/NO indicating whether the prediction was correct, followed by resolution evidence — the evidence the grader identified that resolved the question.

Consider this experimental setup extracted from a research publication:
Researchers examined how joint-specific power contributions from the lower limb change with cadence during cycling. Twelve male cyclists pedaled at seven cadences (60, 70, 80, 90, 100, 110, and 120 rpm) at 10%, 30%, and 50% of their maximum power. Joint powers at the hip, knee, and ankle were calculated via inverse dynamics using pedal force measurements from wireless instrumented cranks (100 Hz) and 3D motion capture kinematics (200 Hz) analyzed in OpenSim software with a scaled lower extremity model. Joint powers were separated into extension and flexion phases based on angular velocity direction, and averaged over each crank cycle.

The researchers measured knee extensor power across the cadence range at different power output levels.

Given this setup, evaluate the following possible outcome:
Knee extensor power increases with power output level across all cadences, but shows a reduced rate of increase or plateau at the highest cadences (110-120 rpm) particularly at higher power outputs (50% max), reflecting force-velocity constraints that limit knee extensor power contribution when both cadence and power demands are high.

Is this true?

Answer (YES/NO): NO